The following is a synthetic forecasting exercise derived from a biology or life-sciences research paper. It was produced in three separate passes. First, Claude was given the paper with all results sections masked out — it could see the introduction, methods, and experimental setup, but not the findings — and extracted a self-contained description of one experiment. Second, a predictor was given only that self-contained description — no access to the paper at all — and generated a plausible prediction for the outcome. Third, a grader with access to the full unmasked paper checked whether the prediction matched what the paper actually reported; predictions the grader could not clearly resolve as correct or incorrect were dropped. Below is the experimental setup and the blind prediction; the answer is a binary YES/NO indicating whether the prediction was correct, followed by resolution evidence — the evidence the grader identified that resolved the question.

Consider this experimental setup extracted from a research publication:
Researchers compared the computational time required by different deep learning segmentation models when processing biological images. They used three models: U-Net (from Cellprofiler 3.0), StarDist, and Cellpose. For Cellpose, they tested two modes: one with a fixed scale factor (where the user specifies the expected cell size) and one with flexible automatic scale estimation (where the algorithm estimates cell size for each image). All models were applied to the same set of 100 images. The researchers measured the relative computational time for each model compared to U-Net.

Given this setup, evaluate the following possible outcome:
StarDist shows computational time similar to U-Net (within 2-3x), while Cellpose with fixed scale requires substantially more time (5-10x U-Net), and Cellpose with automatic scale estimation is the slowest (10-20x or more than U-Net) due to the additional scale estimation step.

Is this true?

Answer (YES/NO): NO